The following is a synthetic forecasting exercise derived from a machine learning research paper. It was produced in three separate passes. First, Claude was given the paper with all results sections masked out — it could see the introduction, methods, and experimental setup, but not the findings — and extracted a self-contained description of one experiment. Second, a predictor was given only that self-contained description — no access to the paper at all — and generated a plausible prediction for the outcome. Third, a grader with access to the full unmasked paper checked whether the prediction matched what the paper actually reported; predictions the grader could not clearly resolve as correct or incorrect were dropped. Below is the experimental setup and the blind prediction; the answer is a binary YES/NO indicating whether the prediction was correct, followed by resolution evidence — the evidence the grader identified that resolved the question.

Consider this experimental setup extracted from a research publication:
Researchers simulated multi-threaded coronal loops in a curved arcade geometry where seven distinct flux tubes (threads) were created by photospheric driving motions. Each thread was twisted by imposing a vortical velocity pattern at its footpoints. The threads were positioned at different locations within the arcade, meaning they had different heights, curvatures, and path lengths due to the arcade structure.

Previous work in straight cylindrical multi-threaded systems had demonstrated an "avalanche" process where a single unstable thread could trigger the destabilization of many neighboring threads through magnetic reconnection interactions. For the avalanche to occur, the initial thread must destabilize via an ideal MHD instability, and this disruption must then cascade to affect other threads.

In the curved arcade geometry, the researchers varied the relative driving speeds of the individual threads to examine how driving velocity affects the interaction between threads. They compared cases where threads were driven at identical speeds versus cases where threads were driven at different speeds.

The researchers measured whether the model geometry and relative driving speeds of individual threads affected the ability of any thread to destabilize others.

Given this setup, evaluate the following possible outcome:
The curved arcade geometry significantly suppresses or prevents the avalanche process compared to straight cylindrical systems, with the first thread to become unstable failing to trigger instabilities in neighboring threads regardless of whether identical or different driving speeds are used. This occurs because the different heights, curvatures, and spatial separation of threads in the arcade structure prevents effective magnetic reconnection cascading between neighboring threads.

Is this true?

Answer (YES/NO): NO